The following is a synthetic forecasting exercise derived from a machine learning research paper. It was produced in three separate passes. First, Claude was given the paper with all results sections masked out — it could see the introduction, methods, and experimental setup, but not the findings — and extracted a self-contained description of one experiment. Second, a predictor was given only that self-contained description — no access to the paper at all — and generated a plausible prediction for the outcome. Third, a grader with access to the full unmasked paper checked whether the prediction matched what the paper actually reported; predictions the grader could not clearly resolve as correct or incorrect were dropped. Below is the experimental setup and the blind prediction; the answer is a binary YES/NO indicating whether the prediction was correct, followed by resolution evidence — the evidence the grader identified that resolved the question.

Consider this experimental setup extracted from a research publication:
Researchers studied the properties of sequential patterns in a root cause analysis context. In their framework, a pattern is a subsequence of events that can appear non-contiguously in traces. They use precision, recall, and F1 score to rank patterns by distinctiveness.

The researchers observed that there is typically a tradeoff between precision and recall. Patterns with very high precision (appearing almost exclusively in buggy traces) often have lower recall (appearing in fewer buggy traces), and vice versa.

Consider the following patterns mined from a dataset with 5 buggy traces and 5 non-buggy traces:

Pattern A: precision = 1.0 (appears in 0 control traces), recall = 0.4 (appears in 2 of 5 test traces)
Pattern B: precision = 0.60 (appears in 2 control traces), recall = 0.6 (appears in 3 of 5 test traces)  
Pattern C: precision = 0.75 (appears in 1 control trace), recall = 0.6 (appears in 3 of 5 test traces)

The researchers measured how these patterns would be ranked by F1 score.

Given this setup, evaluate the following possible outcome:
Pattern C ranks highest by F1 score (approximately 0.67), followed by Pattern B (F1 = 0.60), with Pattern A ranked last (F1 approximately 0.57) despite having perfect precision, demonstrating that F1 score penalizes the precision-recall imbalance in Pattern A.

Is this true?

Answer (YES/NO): YES